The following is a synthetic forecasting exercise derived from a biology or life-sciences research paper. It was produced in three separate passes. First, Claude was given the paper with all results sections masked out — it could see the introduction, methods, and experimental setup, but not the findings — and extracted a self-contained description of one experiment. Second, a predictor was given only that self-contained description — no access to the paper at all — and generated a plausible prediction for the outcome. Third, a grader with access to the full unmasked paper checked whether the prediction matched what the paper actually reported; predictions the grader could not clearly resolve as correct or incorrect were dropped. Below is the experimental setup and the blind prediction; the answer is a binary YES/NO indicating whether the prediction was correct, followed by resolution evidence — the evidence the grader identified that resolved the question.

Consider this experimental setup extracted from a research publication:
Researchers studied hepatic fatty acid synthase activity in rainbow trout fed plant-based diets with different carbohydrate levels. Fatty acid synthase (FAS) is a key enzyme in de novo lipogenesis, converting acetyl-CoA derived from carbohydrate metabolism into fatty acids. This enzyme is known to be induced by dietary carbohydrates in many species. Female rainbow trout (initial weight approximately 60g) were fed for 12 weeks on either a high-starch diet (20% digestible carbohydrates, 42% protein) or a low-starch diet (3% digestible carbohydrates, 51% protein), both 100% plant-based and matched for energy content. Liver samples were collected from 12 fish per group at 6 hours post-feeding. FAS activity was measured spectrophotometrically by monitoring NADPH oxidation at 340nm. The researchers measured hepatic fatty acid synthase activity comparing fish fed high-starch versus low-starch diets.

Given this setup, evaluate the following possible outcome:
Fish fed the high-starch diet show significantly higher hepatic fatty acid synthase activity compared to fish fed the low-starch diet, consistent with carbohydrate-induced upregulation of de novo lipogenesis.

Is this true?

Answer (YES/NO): NO